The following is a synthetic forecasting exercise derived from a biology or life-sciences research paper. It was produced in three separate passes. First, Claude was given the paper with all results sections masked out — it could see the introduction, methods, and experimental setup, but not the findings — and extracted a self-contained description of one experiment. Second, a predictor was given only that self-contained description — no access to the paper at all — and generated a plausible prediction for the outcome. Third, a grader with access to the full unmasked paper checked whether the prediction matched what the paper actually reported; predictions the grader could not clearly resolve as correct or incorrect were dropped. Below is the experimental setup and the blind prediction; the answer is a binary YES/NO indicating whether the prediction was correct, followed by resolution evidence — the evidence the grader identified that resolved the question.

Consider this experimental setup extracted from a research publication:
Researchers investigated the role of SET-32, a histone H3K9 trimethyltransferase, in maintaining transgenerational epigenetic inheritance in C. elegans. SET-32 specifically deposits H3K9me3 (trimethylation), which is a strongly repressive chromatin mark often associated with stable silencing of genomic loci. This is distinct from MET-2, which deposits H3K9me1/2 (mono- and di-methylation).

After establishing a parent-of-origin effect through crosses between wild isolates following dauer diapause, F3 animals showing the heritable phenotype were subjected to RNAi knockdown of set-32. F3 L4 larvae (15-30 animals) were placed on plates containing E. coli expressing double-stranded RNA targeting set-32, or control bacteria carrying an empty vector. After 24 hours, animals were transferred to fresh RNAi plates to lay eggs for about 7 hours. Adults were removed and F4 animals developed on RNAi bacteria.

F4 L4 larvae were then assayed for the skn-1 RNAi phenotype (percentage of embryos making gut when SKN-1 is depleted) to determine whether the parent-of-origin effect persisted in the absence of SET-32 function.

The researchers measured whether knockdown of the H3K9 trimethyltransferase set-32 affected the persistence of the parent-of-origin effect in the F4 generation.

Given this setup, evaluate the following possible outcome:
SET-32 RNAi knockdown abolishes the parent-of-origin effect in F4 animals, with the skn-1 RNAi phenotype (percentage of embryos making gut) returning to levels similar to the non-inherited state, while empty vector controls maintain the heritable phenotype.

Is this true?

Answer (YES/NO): YES